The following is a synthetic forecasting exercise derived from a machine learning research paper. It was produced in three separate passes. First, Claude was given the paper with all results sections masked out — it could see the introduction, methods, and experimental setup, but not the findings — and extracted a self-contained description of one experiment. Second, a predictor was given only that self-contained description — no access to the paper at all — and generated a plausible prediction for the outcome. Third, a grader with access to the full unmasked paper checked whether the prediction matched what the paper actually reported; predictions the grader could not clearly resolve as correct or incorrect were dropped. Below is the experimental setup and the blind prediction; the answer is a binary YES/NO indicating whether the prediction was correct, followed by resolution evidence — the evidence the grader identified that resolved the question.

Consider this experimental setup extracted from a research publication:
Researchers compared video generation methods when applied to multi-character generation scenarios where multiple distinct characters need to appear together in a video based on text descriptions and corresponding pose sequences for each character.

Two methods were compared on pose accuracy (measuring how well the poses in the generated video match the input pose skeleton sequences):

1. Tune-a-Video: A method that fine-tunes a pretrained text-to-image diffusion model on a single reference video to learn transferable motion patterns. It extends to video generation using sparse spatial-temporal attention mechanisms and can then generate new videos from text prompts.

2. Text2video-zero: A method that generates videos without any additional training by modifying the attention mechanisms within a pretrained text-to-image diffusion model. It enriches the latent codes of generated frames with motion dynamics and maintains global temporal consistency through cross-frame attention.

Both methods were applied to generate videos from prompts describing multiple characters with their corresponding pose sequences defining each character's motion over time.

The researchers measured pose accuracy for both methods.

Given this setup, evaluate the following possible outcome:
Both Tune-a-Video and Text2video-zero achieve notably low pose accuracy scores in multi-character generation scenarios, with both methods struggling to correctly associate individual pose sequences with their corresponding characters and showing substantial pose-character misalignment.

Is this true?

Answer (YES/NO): YES